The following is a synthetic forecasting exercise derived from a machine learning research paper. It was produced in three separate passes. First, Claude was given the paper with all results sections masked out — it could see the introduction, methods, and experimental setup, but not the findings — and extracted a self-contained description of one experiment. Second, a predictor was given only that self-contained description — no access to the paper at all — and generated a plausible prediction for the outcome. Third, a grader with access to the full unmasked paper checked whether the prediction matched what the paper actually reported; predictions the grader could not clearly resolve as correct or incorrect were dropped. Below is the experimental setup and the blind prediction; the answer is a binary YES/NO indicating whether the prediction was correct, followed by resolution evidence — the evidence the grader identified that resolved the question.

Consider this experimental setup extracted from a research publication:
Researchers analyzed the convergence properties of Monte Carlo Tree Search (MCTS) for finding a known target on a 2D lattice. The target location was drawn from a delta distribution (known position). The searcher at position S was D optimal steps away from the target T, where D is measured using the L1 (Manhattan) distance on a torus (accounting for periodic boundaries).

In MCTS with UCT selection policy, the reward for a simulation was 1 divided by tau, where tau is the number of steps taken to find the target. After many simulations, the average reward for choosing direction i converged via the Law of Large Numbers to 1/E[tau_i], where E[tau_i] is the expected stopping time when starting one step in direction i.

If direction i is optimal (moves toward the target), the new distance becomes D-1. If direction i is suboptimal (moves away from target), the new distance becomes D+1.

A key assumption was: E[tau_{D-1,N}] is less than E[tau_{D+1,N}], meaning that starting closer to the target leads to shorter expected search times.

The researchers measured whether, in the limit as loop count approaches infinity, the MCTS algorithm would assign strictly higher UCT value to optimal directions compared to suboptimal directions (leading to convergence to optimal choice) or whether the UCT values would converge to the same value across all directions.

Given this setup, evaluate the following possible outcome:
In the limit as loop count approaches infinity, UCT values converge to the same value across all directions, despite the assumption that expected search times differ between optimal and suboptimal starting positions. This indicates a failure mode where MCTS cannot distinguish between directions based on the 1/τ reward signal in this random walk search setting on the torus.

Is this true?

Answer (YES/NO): NO